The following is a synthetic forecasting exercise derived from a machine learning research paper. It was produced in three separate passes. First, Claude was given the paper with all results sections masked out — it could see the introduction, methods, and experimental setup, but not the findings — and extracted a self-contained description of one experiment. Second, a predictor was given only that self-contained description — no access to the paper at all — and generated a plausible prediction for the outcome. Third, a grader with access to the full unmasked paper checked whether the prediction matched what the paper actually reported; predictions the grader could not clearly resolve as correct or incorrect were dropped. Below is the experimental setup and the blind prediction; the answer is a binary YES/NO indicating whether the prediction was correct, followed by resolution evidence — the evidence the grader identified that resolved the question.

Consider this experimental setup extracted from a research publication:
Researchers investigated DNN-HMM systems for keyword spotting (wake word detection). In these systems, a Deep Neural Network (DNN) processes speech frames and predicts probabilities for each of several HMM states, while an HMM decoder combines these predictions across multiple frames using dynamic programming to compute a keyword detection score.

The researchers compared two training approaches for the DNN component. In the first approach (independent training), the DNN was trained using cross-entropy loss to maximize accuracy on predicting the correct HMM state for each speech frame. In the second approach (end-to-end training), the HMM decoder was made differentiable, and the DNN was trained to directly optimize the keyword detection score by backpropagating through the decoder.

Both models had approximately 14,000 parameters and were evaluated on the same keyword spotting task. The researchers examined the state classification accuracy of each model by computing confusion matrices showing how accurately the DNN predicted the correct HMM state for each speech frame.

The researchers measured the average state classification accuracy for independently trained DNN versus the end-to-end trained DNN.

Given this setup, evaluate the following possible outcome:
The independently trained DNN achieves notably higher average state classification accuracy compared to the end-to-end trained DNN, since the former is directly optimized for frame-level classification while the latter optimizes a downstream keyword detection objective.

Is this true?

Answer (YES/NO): YES